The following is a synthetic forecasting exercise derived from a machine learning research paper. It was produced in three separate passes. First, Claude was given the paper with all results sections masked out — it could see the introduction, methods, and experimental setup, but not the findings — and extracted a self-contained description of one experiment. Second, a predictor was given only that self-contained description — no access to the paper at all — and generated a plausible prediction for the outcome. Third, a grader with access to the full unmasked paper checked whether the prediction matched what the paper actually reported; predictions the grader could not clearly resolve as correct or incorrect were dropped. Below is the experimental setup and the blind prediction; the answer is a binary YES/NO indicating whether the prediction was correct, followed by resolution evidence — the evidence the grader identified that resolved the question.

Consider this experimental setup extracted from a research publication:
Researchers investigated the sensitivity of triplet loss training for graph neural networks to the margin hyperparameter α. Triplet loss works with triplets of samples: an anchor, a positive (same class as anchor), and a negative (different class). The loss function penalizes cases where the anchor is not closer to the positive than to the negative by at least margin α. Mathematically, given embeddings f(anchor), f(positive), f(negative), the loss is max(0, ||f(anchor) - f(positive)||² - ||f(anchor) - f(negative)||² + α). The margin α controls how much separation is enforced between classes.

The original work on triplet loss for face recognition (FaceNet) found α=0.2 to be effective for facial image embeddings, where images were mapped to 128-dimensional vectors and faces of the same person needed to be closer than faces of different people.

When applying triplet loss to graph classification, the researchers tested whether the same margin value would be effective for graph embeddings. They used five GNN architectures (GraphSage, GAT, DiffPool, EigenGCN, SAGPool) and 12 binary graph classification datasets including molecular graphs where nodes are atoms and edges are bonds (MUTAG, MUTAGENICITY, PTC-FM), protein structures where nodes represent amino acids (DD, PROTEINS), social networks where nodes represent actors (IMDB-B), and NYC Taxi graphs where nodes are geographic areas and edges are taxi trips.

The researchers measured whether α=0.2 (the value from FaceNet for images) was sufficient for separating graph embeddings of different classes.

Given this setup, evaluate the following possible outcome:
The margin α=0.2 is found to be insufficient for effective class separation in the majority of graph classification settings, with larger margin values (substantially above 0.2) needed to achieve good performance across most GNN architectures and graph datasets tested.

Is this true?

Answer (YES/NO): YES